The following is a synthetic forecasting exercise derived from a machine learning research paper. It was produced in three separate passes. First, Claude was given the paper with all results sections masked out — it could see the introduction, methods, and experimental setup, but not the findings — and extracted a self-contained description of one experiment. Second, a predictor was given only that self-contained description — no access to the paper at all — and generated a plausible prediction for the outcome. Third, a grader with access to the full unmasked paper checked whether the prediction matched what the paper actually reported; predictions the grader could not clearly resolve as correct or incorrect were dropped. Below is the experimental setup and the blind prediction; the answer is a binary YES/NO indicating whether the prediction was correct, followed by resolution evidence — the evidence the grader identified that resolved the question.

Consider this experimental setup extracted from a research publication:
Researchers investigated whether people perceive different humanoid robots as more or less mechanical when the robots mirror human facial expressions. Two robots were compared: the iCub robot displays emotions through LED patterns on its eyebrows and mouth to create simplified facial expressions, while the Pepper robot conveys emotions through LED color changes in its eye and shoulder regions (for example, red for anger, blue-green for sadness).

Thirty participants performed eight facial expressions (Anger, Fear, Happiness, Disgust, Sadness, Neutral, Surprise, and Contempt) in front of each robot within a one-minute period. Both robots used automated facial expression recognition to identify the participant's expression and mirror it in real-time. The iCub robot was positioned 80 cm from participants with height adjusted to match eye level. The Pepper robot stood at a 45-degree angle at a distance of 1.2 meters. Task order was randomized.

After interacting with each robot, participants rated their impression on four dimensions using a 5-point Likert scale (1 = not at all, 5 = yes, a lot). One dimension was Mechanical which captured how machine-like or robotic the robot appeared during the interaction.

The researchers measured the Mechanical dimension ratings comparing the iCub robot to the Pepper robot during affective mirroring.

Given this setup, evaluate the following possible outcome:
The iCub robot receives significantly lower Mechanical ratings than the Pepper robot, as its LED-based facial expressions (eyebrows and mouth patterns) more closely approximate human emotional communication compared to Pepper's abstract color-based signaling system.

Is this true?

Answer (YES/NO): NO